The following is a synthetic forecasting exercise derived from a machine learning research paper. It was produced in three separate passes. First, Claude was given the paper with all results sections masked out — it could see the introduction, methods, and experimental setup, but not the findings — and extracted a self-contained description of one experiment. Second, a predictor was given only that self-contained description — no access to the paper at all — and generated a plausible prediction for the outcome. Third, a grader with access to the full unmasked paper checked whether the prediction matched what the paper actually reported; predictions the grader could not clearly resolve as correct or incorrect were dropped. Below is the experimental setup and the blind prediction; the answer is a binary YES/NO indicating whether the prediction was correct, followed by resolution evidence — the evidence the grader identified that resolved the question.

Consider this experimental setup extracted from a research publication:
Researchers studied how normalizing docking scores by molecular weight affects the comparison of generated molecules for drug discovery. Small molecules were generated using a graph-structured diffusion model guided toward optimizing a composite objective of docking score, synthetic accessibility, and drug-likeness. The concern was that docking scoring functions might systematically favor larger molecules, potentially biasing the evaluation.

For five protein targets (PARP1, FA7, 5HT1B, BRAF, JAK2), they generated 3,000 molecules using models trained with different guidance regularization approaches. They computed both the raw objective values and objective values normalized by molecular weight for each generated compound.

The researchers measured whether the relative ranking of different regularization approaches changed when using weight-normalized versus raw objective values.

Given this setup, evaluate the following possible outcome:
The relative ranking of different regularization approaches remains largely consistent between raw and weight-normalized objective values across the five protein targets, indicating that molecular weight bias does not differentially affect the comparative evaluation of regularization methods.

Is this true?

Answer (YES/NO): YES